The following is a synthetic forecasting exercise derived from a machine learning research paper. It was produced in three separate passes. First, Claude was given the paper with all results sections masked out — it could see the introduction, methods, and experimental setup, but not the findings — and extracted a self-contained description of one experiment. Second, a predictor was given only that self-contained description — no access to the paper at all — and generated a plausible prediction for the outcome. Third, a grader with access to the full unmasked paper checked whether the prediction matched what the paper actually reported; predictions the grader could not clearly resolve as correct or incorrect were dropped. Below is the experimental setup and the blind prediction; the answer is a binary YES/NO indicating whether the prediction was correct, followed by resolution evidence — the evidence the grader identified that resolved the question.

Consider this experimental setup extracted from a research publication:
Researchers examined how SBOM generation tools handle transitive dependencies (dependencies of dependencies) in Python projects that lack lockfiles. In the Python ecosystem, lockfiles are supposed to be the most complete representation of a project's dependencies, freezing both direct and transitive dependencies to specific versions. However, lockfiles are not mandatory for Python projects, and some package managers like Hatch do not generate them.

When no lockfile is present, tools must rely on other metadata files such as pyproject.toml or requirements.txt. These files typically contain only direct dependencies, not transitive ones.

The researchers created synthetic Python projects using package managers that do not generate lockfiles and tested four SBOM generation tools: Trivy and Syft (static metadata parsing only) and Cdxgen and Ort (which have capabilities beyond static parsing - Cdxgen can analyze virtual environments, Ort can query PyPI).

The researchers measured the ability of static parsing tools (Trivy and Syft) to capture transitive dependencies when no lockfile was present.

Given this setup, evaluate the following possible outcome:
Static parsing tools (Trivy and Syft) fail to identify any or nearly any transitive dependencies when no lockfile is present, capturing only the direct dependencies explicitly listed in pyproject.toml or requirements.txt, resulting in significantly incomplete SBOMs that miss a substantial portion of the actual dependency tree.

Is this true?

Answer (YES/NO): YES